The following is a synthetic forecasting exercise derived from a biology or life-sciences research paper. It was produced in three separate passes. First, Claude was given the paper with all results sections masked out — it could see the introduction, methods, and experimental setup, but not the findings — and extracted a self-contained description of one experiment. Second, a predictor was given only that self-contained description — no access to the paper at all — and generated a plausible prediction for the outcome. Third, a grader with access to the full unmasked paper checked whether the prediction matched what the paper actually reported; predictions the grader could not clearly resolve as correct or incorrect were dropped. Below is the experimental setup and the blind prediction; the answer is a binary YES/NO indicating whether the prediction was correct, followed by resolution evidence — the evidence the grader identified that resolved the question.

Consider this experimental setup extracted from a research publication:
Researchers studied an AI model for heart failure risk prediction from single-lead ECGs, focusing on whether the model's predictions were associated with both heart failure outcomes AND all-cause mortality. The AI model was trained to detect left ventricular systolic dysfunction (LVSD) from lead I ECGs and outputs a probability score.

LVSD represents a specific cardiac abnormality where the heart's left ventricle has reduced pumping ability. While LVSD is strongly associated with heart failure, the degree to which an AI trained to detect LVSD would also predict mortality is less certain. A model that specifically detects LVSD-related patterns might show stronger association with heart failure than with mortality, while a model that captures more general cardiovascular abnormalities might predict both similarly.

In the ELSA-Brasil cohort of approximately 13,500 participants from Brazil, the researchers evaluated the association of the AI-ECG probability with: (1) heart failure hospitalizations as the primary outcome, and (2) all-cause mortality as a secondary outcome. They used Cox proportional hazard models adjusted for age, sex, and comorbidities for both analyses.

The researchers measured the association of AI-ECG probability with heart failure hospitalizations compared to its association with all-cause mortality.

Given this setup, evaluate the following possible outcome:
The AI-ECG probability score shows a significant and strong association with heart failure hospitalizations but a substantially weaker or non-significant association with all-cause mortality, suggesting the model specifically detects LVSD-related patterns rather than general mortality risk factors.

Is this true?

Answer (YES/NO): YES